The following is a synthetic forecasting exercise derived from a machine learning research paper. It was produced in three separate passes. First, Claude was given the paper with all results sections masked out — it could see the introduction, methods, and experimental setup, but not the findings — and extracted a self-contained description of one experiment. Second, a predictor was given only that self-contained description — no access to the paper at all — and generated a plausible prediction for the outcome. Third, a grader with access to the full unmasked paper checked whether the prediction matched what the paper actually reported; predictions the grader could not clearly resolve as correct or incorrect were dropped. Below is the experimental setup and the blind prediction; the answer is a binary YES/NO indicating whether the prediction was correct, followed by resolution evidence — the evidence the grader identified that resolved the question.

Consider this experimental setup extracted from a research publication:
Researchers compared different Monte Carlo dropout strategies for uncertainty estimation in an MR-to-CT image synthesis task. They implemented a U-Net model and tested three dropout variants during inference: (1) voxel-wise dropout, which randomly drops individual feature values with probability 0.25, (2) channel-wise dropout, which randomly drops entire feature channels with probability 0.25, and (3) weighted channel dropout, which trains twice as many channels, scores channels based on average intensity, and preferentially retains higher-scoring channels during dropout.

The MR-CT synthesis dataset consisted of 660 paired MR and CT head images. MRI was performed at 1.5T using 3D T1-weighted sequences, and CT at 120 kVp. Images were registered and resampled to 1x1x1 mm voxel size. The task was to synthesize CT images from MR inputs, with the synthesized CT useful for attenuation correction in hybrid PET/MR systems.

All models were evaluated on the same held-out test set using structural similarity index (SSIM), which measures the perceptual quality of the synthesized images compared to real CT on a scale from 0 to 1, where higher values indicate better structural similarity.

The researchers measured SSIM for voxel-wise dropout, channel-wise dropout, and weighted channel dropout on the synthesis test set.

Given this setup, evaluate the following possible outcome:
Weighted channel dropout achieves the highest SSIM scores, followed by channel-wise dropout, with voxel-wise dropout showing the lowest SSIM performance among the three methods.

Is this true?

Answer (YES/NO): NO